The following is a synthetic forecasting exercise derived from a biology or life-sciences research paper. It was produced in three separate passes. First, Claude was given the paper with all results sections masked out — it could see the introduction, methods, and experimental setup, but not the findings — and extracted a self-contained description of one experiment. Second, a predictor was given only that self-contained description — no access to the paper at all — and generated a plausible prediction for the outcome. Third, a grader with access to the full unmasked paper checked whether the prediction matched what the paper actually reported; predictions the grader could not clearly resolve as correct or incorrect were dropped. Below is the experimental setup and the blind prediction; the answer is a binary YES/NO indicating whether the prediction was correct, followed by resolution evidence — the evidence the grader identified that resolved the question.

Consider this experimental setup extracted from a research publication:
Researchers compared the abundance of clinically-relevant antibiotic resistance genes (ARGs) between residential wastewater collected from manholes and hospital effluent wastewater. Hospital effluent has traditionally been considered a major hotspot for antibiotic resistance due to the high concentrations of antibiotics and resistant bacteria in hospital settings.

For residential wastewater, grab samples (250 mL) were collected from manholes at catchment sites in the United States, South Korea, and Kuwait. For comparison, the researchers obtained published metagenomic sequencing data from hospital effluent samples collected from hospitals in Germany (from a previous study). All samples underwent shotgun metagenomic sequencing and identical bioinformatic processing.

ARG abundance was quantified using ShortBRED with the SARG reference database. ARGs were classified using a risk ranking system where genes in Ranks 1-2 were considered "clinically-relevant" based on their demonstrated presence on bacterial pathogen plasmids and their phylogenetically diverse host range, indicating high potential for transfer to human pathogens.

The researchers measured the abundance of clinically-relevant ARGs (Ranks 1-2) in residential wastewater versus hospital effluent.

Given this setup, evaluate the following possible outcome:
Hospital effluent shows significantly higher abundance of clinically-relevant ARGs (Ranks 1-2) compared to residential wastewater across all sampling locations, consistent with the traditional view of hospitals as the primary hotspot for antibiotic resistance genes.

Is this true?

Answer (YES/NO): NO